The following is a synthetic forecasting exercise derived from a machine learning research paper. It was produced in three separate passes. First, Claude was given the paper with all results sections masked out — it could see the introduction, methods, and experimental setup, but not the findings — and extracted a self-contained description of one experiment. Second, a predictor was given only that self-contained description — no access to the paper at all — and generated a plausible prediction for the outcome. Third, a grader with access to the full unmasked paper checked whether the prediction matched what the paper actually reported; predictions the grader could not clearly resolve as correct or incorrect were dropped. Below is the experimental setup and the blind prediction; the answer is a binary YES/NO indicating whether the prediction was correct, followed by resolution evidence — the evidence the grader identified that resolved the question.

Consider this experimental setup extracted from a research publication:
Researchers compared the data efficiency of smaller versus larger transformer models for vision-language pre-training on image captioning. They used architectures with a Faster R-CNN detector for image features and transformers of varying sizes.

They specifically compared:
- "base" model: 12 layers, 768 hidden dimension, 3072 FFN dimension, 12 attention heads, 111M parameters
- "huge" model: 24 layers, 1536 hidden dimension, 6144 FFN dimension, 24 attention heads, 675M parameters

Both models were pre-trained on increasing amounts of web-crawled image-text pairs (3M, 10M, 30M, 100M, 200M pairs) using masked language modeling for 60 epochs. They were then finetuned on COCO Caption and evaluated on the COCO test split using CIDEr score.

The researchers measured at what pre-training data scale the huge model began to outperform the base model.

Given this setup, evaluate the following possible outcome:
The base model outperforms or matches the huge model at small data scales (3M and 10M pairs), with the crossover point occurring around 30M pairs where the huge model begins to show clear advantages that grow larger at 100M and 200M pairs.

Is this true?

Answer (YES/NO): NO